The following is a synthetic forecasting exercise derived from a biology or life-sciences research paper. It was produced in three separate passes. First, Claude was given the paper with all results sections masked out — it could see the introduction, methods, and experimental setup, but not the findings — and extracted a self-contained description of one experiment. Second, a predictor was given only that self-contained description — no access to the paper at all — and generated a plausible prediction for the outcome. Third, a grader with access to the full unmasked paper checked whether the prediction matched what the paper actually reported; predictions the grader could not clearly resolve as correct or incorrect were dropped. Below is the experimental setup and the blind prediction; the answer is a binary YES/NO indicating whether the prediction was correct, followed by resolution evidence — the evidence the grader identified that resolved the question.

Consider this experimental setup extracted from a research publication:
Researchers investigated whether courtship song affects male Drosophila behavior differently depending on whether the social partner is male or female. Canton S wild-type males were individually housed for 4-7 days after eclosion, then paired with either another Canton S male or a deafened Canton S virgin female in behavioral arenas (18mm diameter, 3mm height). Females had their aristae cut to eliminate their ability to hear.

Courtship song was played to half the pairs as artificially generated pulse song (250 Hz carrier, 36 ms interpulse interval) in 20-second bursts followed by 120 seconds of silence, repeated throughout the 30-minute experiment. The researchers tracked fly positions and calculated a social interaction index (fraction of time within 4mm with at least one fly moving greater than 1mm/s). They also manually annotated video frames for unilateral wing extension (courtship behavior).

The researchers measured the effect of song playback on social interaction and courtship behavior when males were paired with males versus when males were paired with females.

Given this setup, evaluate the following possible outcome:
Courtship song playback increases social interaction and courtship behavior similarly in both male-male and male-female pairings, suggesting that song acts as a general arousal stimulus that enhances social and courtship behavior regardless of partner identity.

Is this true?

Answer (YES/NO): NO